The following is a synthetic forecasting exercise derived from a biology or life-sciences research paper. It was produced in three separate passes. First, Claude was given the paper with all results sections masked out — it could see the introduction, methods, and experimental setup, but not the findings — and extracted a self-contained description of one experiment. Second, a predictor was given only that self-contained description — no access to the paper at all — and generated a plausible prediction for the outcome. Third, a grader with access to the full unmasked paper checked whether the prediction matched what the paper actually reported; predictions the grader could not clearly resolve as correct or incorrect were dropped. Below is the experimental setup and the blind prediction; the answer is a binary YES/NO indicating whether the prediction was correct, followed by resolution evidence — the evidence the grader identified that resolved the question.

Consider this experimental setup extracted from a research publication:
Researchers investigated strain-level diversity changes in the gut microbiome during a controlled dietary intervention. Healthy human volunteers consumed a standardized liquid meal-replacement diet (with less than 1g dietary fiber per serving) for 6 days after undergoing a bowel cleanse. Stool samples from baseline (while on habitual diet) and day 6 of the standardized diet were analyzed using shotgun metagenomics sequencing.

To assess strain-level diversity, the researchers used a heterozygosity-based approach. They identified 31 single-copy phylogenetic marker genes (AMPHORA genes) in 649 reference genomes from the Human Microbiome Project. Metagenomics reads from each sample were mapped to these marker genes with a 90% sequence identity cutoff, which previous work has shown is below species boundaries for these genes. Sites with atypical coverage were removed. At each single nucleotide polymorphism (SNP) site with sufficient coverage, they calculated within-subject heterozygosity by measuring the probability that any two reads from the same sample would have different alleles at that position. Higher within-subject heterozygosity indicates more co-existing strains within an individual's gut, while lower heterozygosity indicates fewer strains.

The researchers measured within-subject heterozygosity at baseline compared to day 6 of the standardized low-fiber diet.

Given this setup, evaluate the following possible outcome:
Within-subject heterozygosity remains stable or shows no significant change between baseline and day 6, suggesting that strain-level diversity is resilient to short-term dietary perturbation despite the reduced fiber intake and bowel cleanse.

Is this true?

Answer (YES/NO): NO